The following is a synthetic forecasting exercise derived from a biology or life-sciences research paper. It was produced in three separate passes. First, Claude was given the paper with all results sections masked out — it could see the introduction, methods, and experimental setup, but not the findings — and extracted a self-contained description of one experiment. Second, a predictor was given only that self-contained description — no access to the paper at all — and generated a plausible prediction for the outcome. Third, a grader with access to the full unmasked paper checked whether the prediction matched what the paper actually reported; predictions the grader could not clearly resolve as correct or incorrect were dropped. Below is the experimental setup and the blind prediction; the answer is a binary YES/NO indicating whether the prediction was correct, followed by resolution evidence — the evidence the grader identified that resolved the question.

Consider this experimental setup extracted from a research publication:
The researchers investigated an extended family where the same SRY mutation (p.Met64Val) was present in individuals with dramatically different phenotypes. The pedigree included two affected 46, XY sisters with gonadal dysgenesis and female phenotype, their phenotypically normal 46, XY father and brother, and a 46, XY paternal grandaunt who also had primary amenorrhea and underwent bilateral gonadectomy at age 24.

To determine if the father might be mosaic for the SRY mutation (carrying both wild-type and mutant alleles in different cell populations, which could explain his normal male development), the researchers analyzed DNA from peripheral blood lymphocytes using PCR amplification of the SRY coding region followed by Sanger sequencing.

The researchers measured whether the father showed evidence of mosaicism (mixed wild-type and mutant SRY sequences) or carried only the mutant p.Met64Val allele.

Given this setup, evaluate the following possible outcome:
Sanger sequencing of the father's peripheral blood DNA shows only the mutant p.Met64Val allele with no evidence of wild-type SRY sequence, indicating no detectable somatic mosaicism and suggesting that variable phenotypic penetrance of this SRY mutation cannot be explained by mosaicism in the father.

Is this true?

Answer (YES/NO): YES